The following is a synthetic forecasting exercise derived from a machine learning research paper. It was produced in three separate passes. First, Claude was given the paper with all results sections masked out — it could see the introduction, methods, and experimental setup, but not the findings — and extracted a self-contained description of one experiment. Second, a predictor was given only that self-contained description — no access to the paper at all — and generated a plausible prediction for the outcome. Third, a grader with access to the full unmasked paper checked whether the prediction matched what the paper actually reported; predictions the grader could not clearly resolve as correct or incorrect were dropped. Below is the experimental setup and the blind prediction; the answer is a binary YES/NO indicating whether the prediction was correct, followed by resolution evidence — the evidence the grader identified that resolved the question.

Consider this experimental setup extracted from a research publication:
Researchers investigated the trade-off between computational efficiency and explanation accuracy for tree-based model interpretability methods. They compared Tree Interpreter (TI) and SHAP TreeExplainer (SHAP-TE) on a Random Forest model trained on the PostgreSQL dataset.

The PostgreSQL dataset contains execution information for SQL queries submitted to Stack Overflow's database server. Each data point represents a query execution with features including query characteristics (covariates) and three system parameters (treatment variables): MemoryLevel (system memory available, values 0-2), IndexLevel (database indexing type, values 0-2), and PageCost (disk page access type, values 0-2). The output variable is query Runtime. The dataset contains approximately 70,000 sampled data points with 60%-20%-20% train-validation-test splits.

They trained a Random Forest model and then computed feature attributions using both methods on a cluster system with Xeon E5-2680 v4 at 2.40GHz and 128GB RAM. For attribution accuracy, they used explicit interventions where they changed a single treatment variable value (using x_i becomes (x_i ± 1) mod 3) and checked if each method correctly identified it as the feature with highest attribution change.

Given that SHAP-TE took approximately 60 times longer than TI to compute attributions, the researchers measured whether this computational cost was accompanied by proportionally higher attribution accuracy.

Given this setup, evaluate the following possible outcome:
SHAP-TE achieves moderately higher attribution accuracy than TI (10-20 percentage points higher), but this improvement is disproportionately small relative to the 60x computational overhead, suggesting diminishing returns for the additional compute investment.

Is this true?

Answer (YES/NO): NO